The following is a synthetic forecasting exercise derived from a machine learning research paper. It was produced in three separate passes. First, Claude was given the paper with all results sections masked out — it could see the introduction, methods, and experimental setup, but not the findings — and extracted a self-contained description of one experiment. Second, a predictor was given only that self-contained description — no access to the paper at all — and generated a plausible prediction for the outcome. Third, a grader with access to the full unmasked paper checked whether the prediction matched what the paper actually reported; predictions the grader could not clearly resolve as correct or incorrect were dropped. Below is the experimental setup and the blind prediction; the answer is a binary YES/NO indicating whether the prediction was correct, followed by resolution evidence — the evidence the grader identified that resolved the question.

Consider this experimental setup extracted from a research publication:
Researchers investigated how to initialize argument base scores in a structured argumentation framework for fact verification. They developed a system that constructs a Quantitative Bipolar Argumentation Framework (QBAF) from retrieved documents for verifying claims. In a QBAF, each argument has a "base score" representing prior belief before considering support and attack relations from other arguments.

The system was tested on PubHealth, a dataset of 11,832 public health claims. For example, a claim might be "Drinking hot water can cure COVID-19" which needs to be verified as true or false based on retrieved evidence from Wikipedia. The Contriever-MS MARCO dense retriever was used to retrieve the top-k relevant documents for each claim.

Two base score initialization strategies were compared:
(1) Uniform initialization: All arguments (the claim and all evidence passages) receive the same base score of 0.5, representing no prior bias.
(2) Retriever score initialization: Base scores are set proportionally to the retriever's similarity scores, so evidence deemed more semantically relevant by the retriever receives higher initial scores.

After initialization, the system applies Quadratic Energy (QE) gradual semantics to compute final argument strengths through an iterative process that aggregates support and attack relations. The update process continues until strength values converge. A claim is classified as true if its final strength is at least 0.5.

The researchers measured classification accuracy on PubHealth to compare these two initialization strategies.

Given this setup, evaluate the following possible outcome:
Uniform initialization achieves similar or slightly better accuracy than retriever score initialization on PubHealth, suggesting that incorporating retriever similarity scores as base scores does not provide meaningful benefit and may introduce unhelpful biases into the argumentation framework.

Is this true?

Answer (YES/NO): YES